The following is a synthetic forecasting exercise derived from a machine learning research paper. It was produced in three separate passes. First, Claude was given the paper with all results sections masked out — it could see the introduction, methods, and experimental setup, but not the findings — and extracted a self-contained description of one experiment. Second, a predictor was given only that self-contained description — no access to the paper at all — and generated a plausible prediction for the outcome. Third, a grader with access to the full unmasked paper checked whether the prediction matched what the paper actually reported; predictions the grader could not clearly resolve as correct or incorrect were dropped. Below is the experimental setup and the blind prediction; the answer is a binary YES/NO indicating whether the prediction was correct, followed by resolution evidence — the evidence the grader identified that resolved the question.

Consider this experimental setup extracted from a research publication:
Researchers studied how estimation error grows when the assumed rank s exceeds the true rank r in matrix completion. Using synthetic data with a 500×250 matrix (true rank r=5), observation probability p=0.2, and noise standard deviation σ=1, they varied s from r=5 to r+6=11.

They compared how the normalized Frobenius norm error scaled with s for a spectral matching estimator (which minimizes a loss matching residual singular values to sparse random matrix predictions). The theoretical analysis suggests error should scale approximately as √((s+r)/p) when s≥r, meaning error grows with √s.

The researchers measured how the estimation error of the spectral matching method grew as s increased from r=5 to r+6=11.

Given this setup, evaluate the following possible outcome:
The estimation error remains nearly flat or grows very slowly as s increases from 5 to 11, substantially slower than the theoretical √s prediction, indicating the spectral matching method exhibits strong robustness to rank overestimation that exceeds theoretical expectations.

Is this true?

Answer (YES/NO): NO